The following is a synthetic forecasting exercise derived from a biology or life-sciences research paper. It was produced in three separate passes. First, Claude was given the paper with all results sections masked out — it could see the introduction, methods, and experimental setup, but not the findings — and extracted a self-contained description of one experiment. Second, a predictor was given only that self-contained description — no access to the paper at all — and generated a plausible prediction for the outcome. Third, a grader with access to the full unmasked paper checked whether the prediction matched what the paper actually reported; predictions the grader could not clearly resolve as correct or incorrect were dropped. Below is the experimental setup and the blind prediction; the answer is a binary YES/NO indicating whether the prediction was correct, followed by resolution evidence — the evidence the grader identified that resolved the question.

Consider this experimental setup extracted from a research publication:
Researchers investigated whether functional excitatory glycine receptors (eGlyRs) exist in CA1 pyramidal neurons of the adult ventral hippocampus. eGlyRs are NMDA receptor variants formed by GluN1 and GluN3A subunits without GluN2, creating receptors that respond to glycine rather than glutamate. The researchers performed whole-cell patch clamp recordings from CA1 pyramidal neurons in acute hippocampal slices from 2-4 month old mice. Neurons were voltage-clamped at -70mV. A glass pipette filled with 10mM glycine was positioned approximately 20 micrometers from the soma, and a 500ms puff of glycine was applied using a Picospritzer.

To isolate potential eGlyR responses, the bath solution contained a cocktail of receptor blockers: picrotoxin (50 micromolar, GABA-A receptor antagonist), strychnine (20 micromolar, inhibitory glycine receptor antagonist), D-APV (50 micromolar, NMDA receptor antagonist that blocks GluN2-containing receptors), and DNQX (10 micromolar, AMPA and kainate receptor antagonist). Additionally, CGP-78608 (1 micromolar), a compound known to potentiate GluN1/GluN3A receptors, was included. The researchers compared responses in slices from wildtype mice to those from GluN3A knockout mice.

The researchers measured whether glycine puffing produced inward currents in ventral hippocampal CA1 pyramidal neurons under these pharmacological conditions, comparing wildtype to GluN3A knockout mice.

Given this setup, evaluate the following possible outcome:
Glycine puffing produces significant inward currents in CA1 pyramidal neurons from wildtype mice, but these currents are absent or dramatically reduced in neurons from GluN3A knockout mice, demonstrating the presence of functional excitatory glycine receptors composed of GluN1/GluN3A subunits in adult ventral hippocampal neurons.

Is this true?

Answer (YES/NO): YES